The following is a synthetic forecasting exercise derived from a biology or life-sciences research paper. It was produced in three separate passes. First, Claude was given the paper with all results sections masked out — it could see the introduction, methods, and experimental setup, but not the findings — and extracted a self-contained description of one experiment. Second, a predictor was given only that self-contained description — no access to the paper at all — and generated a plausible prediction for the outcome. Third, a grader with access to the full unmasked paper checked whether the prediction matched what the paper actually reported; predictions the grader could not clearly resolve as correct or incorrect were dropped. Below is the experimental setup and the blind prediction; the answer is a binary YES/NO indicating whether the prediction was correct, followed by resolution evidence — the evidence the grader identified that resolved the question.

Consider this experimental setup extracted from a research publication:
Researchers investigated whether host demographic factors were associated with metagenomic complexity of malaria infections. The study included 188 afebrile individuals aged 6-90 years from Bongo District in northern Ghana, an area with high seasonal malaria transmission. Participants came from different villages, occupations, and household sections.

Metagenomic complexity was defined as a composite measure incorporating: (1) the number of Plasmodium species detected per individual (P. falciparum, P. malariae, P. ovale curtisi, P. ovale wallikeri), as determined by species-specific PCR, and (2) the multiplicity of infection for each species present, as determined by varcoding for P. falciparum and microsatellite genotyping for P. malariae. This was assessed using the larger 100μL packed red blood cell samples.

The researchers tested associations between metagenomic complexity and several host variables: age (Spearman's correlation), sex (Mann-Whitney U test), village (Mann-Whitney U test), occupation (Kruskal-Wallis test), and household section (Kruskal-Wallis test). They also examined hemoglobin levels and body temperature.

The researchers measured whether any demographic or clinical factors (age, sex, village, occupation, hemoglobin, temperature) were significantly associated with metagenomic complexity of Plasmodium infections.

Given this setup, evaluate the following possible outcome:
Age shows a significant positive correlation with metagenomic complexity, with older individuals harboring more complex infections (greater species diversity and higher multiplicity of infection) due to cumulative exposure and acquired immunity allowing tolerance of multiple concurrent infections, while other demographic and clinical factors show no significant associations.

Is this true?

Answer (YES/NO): NO